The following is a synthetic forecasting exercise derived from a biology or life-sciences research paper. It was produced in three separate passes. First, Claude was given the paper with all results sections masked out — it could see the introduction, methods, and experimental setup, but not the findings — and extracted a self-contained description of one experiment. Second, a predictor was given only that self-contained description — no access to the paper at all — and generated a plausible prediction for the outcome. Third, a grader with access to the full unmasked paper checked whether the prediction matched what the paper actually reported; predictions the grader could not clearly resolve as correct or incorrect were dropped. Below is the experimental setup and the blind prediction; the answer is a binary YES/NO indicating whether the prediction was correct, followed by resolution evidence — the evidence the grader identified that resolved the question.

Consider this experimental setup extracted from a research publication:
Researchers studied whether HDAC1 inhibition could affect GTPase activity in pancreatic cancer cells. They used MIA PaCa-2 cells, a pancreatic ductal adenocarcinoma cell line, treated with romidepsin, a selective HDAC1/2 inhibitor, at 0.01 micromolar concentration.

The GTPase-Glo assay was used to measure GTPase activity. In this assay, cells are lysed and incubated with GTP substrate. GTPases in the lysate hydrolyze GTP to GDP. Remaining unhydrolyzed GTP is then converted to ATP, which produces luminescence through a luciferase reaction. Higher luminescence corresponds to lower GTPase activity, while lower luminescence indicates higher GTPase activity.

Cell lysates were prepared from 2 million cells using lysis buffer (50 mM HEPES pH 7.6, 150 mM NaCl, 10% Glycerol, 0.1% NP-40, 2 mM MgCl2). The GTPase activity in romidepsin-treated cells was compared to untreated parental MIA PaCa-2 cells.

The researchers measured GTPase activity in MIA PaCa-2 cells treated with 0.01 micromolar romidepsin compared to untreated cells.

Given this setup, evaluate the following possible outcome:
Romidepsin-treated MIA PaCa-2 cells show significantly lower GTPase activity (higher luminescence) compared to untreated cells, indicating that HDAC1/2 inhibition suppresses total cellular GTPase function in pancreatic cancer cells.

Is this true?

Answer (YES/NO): YES